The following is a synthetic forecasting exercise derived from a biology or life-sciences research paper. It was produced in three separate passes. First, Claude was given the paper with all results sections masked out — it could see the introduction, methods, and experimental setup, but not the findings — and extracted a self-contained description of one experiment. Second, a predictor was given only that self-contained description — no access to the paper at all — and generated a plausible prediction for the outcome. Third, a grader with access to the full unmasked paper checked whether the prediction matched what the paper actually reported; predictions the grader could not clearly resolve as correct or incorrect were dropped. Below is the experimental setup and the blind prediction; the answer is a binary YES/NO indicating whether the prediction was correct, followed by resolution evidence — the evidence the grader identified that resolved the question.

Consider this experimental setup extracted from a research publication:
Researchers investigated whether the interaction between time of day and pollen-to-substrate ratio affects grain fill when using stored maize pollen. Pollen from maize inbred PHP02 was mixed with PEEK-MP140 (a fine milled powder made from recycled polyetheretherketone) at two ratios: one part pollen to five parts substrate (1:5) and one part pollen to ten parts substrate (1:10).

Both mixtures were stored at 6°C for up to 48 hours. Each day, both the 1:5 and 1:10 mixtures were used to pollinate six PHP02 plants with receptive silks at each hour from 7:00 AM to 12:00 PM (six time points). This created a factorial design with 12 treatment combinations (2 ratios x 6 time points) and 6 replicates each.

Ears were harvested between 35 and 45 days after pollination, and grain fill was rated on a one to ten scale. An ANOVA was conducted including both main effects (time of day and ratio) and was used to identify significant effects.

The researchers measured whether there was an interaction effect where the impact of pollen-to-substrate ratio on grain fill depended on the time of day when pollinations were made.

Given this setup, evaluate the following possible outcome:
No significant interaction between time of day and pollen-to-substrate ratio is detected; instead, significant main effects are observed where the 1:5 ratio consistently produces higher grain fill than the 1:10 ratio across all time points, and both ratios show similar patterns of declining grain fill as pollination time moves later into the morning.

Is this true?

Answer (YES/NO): NO